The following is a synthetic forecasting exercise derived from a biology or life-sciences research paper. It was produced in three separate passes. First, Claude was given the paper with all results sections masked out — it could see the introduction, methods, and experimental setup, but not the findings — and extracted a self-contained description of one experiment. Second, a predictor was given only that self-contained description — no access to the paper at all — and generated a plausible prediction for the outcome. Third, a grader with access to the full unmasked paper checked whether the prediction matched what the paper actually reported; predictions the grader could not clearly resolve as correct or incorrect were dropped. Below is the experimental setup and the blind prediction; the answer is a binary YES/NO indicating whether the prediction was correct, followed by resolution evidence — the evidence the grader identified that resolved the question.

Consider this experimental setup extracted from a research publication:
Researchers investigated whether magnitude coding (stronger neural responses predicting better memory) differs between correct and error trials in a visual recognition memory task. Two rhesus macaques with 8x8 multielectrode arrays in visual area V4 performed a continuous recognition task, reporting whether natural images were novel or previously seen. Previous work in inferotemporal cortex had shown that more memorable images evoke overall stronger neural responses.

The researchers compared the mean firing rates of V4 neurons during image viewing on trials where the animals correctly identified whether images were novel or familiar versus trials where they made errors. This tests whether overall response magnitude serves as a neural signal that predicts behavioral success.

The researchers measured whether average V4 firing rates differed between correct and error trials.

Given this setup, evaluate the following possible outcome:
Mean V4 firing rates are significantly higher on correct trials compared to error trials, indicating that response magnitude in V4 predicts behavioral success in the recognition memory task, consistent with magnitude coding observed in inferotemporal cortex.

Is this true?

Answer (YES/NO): NO